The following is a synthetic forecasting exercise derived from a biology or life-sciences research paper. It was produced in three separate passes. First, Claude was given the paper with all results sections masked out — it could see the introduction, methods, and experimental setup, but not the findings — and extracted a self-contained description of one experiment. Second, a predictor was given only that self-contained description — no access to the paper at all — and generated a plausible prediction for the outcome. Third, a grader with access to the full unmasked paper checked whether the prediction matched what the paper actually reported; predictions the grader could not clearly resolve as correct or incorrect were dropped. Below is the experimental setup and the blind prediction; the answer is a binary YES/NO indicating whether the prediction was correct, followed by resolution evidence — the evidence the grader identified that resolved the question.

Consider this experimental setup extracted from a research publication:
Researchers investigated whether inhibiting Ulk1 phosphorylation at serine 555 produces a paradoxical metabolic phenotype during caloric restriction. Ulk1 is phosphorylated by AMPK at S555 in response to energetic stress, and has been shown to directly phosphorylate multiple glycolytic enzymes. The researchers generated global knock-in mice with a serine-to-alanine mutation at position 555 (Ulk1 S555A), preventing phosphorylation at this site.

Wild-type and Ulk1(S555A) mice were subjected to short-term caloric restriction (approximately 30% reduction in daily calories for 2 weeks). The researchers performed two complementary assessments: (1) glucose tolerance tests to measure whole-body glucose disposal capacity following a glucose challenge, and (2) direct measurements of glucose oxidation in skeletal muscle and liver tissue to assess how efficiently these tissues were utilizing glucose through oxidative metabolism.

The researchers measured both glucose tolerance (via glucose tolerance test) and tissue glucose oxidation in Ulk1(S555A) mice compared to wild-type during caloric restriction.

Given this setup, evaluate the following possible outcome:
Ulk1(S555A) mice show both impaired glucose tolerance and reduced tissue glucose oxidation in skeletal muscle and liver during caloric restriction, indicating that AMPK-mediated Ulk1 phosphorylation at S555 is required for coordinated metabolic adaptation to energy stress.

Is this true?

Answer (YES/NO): NO